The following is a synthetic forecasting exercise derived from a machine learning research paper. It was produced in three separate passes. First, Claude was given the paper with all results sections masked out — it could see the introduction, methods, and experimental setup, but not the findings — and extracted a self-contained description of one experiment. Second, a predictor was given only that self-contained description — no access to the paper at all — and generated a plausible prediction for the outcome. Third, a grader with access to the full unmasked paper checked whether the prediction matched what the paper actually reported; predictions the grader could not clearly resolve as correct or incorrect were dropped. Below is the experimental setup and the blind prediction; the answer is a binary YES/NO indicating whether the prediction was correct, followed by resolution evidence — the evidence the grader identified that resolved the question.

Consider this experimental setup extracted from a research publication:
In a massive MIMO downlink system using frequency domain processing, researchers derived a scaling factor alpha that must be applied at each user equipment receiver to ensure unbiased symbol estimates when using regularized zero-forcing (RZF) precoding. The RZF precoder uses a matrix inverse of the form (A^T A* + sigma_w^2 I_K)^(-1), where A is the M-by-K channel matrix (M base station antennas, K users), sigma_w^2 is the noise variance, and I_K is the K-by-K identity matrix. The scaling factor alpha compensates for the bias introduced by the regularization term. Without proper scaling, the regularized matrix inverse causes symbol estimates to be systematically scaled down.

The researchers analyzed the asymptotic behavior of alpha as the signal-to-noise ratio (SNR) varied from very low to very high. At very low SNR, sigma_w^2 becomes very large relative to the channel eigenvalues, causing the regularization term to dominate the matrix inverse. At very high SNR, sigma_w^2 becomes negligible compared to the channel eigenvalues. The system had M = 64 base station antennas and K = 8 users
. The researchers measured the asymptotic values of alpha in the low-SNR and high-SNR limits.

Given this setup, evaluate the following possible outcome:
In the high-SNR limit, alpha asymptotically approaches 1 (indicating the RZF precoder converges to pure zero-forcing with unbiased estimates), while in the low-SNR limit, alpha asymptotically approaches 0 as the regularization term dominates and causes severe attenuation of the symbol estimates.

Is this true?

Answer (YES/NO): NO